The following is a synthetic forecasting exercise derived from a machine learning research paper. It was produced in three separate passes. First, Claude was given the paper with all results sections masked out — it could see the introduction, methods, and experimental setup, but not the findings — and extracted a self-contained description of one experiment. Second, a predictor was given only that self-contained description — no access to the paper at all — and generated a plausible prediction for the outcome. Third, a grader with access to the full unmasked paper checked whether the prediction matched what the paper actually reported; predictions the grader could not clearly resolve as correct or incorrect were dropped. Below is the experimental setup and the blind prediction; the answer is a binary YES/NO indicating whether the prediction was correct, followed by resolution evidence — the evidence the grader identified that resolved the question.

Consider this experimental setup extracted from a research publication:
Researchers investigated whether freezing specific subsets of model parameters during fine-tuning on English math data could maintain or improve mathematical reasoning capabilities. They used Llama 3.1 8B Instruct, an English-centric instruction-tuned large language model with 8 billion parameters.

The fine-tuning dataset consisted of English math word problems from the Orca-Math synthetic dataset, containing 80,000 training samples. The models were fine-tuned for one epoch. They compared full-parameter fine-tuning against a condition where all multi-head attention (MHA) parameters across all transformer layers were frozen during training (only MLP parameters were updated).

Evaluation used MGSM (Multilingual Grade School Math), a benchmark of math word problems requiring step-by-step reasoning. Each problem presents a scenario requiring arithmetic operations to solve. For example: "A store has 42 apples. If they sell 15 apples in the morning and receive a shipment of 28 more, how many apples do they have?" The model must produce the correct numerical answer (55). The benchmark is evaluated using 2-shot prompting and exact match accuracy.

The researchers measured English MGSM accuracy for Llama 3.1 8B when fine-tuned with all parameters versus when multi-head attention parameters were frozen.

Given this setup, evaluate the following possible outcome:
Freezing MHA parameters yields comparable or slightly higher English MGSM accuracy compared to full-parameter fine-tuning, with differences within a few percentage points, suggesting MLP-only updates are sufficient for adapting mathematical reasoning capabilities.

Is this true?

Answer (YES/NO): YES